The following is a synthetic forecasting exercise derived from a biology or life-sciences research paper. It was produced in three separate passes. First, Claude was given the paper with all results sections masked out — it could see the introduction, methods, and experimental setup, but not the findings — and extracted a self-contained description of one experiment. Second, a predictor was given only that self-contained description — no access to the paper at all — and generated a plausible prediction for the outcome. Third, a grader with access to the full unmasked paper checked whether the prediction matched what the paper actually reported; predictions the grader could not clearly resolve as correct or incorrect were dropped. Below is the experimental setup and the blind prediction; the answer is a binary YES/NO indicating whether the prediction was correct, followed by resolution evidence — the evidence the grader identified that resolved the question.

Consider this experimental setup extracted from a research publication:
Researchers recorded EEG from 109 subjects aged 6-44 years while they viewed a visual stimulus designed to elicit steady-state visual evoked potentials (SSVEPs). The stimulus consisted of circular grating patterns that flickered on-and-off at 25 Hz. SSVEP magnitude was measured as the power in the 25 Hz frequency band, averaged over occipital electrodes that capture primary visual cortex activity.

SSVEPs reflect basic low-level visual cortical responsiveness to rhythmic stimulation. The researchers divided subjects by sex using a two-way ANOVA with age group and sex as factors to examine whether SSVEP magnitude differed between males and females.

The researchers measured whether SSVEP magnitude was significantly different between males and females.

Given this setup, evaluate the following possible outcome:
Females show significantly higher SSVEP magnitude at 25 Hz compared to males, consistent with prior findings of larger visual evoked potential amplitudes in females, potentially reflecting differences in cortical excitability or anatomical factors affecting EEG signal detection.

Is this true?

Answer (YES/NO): NO